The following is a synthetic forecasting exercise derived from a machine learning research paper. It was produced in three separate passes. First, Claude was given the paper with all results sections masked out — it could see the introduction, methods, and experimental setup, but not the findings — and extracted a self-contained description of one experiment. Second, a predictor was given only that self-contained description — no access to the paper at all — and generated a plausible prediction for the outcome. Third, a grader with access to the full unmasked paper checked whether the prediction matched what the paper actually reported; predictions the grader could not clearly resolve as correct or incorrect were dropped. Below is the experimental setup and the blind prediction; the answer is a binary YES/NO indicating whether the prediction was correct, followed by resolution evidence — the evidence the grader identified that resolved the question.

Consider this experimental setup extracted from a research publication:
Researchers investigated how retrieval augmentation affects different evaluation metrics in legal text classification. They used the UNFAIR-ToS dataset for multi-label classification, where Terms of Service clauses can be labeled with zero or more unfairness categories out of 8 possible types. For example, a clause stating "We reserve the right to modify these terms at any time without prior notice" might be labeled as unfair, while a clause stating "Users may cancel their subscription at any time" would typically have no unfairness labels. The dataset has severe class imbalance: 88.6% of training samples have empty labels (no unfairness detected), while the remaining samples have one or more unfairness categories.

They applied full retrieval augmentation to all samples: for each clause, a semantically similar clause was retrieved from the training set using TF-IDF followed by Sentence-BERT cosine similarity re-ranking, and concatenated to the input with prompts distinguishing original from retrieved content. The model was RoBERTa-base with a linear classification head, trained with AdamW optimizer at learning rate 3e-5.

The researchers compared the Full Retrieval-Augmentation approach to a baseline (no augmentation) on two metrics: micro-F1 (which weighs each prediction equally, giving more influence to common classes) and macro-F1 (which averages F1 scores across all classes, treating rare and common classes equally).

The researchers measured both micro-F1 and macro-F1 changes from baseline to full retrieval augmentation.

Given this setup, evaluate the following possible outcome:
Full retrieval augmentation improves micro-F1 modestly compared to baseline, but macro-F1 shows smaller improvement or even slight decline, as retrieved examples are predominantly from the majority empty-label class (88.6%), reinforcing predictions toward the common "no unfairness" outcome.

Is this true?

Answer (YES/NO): YES